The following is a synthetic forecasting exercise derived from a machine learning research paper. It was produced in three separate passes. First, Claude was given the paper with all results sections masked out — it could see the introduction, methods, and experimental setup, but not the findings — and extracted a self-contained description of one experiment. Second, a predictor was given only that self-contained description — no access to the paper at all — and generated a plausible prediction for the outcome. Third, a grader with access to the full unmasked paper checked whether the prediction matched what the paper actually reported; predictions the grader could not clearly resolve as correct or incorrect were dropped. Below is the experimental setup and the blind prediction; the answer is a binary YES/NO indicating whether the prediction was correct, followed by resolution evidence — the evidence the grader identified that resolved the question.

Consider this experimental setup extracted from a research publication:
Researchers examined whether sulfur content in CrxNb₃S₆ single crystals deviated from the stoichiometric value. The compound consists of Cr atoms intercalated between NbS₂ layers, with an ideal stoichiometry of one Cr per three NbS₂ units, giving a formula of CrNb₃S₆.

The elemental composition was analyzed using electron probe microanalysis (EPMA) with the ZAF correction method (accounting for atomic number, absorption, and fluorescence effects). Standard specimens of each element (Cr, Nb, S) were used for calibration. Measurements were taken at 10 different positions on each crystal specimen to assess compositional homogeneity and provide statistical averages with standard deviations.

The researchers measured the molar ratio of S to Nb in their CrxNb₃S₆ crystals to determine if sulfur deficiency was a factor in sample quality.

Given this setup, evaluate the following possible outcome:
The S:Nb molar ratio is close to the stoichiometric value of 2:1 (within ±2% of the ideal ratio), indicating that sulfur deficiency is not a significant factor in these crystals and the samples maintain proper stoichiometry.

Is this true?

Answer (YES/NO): YES